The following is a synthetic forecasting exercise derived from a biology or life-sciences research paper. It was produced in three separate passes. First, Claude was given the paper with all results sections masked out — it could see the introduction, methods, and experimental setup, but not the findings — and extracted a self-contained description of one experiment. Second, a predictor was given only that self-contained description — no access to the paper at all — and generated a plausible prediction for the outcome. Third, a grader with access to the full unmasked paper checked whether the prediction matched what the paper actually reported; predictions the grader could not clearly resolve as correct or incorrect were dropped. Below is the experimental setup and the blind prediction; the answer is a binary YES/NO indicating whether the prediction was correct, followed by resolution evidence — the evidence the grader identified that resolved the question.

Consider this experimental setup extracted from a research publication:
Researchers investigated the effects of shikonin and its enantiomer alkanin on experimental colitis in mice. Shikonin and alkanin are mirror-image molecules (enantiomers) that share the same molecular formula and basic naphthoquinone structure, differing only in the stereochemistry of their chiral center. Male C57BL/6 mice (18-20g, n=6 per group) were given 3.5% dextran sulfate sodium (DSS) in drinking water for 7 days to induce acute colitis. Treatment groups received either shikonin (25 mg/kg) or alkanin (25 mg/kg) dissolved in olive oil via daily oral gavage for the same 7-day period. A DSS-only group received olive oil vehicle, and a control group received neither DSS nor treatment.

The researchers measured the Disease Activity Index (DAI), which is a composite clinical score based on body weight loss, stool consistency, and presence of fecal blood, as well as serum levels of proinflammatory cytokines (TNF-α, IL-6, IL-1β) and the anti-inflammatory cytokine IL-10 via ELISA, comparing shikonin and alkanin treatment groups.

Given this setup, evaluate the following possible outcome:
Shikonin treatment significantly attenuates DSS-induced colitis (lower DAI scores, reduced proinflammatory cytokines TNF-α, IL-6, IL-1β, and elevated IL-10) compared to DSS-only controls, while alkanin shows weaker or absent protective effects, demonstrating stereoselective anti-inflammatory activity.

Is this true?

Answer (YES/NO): NO